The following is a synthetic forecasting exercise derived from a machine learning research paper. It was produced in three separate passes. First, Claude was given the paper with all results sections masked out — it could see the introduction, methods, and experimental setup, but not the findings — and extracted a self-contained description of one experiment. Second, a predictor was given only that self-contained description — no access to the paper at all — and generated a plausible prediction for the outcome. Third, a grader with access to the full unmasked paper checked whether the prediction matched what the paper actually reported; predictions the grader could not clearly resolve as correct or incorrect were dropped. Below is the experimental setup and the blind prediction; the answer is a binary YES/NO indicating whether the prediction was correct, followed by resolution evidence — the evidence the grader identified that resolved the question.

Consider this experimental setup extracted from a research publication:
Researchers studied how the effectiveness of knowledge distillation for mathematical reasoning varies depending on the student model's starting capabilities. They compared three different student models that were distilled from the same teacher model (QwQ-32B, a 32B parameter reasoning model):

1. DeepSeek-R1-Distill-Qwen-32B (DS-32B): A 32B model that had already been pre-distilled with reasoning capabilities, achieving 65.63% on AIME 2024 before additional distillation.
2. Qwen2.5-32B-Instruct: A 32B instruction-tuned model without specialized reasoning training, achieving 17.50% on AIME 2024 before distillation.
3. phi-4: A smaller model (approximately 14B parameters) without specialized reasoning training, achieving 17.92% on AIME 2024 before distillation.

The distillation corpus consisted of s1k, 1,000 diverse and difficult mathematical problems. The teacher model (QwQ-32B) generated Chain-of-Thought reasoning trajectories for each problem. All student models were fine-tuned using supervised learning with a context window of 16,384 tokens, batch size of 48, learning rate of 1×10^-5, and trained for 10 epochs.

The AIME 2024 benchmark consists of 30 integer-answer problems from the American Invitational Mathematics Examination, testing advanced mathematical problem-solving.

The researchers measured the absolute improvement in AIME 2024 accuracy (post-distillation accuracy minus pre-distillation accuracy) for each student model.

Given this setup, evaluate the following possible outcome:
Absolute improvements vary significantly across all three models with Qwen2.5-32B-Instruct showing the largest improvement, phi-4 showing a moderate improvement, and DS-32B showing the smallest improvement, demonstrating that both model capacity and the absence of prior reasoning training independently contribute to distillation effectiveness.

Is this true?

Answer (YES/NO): YES